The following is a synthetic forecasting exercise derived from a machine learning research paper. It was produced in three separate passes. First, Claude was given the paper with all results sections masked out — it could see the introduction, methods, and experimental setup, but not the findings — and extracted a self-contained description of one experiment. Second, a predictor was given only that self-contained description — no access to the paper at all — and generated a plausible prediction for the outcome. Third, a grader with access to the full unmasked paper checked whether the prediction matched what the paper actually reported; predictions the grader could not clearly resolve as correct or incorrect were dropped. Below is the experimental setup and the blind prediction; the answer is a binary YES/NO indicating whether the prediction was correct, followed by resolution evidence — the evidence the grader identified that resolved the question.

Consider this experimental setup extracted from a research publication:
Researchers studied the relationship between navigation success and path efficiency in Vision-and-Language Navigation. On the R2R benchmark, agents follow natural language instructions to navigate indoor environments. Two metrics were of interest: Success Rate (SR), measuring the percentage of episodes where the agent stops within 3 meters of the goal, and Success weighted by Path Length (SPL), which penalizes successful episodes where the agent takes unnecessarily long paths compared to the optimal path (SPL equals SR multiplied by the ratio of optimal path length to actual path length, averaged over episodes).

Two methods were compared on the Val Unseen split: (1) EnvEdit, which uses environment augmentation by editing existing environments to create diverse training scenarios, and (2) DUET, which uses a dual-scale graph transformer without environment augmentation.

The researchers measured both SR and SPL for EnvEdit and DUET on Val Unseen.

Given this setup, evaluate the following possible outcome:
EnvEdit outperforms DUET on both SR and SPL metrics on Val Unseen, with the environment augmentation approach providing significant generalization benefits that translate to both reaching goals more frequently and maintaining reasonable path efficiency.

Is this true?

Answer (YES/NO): NO